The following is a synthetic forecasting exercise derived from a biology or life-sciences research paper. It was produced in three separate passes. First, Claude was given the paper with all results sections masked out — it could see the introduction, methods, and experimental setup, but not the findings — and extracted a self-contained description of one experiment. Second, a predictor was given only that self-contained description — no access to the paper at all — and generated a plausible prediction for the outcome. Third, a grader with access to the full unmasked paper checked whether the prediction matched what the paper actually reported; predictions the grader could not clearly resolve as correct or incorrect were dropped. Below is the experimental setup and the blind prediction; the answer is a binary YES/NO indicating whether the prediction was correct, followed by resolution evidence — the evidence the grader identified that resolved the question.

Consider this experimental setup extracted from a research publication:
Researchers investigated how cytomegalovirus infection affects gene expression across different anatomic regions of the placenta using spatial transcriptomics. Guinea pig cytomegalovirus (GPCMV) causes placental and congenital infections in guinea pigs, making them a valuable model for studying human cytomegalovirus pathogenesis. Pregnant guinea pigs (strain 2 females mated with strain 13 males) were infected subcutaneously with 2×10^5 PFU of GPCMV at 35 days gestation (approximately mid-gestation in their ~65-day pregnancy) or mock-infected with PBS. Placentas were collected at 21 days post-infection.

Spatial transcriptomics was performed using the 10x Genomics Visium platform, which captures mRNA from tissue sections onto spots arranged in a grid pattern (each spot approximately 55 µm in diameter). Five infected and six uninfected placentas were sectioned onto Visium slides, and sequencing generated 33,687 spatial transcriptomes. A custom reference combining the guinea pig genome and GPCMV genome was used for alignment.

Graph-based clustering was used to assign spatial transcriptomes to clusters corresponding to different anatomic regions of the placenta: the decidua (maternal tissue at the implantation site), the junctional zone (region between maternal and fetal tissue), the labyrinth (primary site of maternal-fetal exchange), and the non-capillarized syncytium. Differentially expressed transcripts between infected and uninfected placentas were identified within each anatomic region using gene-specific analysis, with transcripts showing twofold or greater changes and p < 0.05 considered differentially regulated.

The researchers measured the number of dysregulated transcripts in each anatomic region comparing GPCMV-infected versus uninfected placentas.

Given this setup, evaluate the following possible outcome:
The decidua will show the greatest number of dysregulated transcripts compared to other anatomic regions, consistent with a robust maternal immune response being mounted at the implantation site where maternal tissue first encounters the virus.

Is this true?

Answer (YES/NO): NO